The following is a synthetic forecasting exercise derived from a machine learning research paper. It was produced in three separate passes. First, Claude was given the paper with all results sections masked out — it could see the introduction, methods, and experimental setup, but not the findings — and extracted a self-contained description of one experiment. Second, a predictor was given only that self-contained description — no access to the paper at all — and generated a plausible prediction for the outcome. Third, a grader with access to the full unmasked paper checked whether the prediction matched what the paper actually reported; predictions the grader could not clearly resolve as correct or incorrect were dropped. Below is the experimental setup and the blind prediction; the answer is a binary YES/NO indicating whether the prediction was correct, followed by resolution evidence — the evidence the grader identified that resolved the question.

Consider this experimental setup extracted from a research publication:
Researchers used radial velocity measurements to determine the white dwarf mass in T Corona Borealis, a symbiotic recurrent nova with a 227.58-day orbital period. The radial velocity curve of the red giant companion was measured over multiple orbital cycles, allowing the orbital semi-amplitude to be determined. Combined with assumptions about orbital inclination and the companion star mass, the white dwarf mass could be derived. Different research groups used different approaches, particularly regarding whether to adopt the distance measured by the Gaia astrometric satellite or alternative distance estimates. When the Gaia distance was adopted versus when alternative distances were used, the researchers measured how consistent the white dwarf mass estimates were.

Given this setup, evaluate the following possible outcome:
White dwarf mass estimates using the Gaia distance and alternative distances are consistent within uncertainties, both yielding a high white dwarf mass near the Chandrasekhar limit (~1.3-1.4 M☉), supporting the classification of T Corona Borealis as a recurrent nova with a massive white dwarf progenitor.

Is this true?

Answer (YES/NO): NO